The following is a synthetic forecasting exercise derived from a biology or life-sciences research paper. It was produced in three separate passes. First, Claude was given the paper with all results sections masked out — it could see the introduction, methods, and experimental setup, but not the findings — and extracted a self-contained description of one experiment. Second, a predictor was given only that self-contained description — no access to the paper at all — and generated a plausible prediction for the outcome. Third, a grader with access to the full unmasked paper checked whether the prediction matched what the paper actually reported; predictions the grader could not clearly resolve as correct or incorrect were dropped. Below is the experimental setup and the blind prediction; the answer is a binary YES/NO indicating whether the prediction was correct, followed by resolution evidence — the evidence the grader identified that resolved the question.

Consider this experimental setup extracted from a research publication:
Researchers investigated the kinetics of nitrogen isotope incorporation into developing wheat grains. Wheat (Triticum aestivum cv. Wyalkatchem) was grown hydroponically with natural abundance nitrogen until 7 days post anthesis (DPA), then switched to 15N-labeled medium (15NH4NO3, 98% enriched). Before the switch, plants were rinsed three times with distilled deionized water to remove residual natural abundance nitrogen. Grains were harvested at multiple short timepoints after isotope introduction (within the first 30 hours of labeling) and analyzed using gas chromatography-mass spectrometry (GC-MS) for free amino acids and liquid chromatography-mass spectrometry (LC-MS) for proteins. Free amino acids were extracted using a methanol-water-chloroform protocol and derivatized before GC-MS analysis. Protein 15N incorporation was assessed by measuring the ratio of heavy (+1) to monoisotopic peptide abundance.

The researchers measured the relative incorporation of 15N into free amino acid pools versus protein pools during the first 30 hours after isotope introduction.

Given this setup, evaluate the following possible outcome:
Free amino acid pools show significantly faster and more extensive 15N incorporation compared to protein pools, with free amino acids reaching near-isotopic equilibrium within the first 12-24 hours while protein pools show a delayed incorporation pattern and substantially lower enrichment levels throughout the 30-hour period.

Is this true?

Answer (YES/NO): NO